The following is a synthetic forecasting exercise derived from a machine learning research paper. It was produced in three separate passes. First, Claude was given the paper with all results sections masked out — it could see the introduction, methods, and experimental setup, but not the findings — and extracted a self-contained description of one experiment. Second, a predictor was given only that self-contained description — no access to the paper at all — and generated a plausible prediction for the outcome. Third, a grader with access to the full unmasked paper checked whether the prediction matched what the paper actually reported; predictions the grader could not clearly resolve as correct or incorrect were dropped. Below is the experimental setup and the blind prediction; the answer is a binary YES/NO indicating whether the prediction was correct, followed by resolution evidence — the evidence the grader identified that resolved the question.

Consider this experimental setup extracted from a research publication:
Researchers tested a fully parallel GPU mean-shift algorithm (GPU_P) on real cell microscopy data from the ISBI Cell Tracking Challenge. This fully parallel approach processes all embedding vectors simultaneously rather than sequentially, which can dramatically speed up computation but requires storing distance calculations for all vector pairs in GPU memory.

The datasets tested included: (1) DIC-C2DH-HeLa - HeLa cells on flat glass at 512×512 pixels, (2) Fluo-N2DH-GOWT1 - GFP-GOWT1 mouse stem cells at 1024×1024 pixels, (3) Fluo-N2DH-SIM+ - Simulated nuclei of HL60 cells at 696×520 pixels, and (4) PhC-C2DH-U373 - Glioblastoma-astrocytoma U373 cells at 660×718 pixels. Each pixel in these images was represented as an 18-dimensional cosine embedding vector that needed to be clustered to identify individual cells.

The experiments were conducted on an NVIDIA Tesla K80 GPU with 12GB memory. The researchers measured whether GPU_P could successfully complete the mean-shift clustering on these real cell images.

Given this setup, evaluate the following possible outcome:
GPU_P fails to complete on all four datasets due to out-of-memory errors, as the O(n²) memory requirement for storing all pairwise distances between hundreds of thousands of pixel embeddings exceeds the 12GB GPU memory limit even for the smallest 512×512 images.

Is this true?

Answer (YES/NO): YES